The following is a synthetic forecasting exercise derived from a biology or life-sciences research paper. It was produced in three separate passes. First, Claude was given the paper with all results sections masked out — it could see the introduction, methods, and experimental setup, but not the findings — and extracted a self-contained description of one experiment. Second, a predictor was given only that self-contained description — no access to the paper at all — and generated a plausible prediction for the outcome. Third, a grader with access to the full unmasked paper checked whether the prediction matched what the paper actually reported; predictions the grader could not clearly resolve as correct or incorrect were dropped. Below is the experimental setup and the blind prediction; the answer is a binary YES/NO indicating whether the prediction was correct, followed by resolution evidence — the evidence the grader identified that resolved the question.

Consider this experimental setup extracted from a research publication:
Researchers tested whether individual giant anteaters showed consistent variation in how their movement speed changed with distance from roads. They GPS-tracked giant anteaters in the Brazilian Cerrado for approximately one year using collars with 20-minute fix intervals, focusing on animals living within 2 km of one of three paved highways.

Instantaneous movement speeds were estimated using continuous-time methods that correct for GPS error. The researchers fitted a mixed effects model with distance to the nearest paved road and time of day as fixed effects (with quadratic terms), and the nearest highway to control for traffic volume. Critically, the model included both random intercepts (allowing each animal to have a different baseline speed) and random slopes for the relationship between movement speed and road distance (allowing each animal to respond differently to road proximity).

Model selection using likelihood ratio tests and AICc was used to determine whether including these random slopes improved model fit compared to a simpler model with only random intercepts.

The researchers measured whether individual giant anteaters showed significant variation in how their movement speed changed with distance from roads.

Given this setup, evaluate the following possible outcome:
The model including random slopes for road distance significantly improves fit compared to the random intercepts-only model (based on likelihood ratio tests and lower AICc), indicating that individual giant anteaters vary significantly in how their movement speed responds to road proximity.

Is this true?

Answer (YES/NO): YES